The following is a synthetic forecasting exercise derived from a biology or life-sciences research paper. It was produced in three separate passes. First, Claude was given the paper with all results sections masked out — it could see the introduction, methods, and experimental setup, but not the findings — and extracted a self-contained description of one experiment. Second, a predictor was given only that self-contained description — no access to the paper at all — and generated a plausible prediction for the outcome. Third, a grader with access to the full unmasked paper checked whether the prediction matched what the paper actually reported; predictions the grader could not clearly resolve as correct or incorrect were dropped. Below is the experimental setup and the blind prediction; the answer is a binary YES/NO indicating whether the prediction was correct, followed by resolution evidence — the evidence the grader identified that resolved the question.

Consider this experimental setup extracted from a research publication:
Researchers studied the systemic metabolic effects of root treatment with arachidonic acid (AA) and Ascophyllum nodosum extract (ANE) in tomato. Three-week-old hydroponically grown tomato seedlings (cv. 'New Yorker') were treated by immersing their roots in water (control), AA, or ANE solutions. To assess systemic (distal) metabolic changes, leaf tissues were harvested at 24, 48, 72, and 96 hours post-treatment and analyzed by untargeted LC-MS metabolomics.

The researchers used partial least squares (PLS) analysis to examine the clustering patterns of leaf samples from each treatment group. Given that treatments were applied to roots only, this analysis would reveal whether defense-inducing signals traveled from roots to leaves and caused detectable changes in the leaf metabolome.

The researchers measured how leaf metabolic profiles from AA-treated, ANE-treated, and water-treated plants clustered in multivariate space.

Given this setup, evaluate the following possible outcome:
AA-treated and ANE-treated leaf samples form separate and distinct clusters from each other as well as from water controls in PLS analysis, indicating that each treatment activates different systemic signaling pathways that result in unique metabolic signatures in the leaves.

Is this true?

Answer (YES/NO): NO